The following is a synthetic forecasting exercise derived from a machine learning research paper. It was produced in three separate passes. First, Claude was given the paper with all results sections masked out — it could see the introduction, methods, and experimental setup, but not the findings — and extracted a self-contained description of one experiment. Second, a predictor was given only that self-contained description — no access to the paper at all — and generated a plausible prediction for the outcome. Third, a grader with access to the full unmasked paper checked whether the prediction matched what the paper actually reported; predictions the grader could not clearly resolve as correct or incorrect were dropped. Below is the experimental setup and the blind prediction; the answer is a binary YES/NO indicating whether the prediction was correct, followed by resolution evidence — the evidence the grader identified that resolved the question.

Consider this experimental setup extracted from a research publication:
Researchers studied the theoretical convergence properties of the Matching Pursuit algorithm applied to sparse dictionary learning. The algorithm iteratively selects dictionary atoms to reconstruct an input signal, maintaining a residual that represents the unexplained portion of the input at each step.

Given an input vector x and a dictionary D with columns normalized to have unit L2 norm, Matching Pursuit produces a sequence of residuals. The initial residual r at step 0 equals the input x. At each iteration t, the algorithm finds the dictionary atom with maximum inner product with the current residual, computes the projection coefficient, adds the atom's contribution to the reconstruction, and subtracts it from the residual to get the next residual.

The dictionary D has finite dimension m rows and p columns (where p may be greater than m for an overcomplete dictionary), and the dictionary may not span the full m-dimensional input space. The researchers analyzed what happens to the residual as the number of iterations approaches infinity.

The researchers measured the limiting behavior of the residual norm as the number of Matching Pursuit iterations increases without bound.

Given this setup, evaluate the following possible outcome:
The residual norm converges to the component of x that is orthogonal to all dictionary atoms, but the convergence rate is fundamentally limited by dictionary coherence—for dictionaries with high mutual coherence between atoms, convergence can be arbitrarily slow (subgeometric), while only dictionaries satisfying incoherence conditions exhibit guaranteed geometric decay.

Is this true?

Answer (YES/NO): NO